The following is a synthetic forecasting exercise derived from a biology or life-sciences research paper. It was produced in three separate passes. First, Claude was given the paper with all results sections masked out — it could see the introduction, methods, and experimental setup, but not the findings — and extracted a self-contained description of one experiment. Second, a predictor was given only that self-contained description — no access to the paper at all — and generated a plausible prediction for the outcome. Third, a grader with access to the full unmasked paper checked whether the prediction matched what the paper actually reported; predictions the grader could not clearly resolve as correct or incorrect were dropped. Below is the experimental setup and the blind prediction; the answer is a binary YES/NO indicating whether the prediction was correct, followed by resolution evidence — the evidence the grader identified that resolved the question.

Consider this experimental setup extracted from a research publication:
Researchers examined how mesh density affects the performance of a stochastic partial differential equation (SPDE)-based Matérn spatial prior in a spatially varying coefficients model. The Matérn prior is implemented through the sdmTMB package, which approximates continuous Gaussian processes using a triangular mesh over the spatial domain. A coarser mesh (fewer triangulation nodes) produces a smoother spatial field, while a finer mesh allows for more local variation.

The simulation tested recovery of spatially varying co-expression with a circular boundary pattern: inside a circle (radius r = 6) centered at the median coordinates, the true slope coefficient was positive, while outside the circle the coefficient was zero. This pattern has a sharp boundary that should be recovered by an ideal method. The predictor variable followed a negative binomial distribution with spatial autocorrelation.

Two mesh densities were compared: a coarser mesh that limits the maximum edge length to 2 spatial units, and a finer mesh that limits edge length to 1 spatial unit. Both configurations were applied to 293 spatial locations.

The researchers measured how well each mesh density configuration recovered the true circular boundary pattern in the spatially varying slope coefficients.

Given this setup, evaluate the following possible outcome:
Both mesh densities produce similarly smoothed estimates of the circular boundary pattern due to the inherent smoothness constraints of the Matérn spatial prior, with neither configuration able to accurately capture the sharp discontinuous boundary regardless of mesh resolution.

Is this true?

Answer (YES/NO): NO